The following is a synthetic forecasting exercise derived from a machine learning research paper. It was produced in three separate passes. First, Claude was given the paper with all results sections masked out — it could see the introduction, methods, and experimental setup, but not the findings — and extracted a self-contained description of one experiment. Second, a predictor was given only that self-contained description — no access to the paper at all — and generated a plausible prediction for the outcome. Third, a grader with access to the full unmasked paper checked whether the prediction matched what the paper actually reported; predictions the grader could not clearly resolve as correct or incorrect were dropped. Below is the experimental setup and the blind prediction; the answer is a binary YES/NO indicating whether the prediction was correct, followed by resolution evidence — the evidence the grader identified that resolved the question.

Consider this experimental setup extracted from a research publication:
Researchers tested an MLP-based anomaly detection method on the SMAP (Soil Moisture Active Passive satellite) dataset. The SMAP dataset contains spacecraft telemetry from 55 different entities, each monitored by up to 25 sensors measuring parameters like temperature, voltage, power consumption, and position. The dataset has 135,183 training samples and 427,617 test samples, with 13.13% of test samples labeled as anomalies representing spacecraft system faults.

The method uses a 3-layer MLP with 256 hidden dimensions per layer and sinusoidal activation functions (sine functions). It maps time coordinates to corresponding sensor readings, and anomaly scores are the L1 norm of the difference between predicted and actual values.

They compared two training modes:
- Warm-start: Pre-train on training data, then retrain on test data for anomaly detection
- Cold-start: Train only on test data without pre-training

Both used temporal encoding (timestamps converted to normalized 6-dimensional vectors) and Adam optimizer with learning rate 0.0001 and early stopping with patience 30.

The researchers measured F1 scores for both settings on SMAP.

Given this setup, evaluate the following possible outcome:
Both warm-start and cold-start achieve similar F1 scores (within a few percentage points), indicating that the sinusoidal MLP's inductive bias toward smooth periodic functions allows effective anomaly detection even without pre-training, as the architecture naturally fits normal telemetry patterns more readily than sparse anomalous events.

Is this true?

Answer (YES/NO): YES